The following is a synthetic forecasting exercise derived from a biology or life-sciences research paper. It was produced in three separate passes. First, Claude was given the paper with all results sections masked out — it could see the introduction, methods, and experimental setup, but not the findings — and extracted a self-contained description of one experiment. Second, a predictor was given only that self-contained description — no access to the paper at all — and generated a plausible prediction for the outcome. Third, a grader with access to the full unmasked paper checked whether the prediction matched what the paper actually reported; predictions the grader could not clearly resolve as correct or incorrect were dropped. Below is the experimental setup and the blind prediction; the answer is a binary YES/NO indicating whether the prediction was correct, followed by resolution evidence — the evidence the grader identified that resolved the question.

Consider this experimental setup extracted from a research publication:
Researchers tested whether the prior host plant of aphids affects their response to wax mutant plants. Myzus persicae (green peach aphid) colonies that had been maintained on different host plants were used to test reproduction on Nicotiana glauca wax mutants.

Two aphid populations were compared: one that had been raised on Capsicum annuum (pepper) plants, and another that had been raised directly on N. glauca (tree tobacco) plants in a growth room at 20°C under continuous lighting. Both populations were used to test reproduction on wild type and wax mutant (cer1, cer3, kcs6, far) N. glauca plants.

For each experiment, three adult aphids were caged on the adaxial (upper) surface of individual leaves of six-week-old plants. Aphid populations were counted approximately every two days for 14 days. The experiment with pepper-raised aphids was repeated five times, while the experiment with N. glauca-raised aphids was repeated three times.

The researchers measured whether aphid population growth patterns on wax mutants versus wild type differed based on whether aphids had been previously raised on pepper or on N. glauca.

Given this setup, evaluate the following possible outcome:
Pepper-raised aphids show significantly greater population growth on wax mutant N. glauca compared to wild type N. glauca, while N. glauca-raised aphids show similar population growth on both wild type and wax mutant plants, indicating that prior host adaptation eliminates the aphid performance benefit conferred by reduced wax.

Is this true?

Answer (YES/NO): NO